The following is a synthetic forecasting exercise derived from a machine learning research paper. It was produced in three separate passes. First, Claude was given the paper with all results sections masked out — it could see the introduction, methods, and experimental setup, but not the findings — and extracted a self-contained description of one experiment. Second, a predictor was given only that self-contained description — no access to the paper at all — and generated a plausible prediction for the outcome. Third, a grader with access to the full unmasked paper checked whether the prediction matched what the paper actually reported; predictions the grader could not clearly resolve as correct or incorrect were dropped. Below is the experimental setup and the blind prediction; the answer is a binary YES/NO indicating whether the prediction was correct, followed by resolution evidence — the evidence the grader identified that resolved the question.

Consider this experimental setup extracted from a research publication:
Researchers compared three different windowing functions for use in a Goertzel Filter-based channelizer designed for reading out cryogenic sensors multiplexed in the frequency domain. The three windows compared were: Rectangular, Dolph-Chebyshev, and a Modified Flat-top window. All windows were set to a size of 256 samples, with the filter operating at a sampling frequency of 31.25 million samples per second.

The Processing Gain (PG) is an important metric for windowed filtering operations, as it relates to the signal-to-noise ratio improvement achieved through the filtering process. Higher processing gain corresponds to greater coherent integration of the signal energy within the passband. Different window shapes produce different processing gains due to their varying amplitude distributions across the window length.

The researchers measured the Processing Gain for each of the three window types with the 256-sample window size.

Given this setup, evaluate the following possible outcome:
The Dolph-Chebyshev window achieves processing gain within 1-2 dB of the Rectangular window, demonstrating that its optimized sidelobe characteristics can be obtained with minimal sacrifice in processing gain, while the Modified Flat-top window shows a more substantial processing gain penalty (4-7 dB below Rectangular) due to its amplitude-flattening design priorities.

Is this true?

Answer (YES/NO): NO